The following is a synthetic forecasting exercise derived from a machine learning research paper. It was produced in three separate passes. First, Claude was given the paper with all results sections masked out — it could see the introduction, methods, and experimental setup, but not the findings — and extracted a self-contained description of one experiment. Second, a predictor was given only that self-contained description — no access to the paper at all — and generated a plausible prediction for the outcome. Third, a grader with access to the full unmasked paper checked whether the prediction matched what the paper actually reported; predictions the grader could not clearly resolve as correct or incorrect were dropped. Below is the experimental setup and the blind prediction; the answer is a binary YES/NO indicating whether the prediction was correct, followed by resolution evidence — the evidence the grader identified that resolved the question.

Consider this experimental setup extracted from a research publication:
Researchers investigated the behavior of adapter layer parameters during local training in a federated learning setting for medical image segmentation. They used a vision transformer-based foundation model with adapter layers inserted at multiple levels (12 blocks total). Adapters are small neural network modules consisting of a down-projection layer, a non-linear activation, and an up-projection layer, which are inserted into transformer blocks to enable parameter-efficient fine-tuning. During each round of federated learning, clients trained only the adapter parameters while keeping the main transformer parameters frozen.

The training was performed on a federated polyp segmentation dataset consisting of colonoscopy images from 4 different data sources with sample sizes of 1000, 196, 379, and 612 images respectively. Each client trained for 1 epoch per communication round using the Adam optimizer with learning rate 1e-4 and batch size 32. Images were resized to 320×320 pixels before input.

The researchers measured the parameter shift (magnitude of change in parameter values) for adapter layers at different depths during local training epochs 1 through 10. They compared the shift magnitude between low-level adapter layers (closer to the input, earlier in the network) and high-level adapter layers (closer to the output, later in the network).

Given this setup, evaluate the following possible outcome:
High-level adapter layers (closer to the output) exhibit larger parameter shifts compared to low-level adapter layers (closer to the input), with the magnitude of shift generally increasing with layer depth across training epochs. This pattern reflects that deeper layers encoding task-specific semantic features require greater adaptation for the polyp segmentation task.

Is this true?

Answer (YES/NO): YES